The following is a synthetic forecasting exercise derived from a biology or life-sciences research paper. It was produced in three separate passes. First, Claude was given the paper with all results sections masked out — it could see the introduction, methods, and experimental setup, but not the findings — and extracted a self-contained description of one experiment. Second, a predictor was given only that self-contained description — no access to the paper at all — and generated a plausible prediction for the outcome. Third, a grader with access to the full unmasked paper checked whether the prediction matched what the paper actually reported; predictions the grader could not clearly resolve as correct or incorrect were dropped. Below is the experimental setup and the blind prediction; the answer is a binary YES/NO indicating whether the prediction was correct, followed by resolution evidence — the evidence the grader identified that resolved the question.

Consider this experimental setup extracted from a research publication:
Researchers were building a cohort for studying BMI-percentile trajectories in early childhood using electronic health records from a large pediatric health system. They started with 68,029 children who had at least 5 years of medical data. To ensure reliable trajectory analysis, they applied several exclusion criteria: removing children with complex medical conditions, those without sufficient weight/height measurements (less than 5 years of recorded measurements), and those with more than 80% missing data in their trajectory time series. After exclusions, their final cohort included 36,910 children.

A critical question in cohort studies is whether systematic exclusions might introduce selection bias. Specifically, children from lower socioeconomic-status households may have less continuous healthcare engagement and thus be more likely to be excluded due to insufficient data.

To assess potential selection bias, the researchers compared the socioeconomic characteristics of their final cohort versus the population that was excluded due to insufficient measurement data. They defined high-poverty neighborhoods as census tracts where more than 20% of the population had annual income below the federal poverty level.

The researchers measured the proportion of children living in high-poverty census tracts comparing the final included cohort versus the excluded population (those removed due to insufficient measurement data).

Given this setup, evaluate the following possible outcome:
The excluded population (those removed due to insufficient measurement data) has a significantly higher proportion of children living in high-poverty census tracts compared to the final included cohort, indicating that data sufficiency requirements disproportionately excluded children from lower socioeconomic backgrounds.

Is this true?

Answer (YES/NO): NO